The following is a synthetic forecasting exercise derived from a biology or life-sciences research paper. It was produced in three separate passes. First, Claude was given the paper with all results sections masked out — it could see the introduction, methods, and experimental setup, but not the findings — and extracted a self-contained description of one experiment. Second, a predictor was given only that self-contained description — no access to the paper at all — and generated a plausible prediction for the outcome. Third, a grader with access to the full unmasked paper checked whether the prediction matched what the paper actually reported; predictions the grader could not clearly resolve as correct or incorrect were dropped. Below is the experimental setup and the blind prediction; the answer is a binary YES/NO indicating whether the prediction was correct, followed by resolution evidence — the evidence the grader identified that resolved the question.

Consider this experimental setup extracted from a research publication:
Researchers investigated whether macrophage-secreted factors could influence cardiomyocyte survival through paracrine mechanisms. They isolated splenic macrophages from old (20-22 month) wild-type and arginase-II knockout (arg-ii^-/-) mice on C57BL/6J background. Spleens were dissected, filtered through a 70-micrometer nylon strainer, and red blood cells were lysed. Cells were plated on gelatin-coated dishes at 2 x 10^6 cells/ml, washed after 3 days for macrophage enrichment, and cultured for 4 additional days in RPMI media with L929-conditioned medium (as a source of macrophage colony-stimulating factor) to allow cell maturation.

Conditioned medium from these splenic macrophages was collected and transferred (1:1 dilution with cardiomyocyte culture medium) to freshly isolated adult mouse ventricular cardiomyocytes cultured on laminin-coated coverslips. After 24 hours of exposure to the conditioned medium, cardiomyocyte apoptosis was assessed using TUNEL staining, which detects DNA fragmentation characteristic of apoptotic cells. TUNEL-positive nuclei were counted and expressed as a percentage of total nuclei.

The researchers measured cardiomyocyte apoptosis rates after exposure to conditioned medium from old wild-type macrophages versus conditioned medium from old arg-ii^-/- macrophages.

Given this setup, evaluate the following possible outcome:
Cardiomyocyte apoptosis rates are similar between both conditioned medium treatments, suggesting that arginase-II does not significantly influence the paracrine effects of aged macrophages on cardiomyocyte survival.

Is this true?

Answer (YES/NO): NO